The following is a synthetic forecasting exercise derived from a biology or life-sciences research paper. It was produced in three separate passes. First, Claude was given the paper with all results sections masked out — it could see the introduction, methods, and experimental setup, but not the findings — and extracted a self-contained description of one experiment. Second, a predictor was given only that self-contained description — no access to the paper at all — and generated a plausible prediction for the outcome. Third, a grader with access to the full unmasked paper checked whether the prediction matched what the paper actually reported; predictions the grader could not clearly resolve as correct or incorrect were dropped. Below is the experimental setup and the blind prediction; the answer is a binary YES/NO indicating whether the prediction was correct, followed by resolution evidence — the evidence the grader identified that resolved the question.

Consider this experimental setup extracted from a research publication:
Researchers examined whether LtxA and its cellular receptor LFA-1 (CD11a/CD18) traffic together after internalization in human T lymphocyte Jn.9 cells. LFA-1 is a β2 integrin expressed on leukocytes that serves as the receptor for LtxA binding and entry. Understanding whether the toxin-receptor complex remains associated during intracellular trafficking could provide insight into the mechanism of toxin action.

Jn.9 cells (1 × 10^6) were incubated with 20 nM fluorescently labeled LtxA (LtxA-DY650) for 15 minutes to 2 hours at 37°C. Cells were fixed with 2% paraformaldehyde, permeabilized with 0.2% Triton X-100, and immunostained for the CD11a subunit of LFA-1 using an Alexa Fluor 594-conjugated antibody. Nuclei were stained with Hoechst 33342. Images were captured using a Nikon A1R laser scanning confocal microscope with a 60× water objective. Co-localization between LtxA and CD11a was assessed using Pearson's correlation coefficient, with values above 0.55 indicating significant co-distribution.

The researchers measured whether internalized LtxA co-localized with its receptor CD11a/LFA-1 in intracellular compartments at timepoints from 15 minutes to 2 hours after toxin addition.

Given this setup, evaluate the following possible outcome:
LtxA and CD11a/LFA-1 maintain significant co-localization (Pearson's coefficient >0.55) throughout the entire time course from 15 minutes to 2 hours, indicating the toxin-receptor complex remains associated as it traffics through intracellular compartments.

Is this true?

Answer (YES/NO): NO